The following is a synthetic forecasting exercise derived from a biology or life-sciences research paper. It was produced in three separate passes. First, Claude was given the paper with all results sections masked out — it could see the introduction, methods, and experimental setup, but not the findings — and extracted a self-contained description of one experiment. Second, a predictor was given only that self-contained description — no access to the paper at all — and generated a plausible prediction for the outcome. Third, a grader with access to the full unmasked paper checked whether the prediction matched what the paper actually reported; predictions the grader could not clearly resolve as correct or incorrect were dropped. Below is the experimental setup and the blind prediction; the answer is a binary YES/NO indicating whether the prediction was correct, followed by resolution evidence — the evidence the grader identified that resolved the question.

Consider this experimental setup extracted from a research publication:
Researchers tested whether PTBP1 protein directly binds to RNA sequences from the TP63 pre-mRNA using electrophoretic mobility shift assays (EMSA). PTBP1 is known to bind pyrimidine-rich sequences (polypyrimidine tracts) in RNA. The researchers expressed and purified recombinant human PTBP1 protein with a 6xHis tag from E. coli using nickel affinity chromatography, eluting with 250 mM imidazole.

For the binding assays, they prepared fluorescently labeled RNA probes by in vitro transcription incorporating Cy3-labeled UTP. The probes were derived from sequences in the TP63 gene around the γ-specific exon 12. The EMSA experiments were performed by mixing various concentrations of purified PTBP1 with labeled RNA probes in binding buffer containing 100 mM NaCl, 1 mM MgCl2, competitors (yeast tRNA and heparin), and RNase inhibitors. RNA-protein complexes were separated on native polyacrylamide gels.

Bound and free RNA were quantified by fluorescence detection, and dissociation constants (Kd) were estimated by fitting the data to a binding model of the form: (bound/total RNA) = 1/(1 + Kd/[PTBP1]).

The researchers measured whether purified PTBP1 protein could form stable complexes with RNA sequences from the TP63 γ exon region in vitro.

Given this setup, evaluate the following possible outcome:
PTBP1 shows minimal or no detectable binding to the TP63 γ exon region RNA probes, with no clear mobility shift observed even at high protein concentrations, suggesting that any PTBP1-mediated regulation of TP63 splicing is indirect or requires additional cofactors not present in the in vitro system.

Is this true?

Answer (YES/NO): NO